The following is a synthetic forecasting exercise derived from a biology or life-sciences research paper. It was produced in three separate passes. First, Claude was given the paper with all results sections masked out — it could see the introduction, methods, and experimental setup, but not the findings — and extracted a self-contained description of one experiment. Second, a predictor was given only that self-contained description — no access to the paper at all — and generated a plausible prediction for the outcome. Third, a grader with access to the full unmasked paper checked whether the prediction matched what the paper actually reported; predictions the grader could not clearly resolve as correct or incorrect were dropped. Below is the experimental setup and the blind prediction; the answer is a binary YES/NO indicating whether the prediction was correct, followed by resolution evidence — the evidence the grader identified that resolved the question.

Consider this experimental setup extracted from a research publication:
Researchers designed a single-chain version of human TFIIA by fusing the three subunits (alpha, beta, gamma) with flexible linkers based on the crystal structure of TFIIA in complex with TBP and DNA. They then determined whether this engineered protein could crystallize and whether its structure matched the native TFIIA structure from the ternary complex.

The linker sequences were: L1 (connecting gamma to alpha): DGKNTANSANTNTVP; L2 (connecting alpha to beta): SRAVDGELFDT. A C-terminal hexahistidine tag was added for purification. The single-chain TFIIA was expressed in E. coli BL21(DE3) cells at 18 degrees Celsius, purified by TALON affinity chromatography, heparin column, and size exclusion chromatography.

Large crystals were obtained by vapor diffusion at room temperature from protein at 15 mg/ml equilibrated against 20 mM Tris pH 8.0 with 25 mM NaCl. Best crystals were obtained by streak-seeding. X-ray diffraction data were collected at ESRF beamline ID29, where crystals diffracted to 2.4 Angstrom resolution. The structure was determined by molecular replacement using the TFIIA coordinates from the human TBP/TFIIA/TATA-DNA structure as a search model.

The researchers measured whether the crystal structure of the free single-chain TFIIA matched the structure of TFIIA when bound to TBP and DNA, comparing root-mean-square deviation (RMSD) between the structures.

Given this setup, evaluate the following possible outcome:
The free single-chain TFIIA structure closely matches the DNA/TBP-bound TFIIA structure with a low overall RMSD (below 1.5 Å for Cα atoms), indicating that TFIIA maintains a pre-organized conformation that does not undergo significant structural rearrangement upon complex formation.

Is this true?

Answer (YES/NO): YES